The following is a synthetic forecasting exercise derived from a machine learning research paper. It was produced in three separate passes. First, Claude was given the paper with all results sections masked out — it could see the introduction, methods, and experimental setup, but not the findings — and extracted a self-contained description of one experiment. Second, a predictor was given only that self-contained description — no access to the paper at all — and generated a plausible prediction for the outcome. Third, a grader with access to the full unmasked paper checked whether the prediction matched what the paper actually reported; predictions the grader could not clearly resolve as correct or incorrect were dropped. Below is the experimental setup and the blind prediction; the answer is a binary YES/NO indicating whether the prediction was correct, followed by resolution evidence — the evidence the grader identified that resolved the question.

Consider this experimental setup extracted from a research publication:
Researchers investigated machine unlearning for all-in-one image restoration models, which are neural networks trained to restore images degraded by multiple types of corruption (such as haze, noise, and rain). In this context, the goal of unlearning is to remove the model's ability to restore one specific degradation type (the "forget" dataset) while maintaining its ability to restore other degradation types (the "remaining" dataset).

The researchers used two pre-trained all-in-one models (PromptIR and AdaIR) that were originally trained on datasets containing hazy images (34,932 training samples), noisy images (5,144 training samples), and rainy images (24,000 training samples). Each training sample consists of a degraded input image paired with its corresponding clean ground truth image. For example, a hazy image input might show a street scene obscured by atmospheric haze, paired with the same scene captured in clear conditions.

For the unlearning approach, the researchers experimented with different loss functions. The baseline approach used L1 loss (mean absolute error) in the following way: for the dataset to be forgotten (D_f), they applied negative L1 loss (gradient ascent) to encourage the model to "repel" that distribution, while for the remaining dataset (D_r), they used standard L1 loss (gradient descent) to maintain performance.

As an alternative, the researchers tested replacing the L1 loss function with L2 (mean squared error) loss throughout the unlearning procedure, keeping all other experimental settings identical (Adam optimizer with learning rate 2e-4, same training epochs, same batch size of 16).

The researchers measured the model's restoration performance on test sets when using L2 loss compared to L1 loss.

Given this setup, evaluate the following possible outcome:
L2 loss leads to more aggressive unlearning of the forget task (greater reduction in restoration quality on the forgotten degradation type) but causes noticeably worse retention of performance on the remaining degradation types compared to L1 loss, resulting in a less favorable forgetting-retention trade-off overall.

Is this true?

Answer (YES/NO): NO